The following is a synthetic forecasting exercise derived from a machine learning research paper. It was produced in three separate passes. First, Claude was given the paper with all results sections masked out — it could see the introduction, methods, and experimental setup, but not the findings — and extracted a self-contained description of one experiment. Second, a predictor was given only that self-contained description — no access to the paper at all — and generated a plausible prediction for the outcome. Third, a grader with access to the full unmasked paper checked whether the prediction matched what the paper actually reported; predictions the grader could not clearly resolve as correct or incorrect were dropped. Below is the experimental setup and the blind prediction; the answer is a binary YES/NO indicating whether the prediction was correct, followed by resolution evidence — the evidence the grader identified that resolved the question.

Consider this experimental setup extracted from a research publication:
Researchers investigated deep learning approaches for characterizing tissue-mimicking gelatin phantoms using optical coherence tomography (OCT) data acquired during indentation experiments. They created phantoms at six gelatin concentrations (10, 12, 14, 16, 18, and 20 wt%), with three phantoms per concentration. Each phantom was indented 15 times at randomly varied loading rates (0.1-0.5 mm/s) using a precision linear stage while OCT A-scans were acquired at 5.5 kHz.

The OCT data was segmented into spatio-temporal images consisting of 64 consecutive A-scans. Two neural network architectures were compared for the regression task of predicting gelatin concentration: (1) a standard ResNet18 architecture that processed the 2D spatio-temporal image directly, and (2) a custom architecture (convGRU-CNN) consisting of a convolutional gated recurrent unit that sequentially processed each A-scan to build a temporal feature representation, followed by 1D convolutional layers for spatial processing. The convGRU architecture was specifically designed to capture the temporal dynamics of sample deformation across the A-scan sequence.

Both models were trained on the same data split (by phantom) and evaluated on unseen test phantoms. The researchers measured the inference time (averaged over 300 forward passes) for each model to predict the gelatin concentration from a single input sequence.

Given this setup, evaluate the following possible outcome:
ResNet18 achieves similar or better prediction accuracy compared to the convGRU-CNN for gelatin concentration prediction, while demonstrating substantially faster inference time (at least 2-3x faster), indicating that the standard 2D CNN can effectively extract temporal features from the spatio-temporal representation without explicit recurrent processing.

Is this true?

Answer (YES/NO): NO